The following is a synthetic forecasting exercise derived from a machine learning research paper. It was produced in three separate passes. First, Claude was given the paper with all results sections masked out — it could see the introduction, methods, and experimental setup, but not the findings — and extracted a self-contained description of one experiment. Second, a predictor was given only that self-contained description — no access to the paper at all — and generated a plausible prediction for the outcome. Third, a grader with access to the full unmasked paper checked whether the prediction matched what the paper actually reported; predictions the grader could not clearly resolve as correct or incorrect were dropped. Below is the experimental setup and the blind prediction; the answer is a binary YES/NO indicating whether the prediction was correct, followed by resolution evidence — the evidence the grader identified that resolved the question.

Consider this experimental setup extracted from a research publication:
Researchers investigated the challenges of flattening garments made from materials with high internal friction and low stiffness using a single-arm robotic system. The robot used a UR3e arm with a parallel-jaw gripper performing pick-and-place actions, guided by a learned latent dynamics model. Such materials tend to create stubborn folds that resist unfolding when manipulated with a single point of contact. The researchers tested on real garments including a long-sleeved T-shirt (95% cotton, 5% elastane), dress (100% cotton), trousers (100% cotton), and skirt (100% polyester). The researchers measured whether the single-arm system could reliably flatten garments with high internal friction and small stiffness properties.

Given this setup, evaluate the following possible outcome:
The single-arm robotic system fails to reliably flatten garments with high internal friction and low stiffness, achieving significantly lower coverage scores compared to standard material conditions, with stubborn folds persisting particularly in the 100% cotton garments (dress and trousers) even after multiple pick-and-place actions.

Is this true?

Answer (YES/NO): YES